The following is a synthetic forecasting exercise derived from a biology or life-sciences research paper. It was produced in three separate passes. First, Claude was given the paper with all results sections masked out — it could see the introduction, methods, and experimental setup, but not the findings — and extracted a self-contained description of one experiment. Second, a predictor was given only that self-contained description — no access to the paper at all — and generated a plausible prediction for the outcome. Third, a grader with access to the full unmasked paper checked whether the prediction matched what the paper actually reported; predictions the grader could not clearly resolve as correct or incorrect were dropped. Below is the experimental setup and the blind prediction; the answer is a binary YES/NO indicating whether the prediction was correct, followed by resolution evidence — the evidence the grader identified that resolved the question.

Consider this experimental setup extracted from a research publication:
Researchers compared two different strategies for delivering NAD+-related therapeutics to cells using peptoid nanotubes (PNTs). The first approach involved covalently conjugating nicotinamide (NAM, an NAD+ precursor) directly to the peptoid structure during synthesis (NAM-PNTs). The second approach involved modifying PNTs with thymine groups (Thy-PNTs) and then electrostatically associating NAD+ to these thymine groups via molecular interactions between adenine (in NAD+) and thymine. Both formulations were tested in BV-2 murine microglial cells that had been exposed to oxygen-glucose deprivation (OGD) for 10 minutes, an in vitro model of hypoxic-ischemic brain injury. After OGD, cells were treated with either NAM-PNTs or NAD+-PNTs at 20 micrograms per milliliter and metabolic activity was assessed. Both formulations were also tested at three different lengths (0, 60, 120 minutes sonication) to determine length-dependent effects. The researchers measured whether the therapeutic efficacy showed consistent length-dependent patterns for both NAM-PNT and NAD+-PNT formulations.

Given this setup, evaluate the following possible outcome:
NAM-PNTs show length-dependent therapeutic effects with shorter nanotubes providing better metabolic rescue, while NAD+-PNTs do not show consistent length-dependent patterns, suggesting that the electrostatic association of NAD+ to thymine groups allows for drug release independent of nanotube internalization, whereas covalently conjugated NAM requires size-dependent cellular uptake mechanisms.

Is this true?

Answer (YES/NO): NO